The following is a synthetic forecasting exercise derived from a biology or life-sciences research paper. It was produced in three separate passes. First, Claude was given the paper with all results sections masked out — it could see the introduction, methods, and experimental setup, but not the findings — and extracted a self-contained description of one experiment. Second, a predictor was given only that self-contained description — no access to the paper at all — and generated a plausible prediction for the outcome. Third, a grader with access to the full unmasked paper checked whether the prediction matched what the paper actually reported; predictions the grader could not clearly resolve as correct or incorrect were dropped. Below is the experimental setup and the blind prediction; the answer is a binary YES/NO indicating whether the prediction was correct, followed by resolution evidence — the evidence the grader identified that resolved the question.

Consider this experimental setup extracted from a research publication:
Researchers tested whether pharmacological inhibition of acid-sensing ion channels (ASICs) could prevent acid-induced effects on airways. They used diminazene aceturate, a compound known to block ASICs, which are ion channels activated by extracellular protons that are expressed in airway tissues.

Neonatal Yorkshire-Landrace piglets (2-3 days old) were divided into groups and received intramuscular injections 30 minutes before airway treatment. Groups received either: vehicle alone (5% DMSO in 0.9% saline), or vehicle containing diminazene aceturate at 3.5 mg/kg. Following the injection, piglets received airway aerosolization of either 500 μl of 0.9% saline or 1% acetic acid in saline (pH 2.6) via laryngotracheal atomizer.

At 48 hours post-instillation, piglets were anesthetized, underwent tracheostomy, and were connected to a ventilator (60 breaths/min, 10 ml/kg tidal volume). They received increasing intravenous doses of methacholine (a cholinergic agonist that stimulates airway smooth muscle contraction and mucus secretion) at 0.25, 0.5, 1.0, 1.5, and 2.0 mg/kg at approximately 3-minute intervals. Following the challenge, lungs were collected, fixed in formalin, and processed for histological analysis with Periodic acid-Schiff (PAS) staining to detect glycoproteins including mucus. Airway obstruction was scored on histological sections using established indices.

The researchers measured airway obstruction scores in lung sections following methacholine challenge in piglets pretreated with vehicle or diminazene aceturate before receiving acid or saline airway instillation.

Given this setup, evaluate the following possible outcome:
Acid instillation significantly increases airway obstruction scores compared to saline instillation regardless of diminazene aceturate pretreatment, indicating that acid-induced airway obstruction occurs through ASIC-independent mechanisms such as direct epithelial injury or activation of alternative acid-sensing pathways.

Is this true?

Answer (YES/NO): NO